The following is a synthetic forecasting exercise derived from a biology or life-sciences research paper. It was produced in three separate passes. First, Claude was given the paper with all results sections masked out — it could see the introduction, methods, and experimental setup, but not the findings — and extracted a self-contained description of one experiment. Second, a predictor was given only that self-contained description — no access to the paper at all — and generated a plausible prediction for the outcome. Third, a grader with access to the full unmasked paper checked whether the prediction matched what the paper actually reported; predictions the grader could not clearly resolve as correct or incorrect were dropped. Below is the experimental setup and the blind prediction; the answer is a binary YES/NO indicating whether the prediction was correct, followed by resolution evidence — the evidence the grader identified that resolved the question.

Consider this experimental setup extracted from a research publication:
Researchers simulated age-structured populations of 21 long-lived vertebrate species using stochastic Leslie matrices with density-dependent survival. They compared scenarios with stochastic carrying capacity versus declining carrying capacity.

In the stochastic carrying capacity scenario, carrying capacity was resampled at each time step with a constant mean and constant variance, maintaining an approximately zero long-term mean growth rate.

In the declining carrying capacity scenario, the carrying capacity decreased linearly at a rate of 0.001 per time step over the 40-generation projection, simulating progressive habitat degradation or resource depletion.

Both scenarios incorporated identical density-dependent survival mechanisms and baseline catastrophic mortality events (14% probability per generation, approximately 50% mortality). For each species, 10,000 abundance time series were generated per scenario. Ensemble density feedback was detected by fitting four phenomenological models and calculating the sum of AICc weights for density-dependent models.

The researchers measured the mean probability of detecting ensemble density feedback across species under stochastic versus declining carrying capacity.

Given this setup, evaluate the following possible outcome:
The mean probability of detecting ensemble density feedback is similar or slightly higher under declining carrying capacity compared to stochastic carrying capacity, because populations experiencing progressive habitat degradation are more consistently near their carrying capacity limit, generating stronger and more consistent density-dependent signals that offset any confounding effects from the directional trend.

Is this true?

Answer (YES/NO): NO